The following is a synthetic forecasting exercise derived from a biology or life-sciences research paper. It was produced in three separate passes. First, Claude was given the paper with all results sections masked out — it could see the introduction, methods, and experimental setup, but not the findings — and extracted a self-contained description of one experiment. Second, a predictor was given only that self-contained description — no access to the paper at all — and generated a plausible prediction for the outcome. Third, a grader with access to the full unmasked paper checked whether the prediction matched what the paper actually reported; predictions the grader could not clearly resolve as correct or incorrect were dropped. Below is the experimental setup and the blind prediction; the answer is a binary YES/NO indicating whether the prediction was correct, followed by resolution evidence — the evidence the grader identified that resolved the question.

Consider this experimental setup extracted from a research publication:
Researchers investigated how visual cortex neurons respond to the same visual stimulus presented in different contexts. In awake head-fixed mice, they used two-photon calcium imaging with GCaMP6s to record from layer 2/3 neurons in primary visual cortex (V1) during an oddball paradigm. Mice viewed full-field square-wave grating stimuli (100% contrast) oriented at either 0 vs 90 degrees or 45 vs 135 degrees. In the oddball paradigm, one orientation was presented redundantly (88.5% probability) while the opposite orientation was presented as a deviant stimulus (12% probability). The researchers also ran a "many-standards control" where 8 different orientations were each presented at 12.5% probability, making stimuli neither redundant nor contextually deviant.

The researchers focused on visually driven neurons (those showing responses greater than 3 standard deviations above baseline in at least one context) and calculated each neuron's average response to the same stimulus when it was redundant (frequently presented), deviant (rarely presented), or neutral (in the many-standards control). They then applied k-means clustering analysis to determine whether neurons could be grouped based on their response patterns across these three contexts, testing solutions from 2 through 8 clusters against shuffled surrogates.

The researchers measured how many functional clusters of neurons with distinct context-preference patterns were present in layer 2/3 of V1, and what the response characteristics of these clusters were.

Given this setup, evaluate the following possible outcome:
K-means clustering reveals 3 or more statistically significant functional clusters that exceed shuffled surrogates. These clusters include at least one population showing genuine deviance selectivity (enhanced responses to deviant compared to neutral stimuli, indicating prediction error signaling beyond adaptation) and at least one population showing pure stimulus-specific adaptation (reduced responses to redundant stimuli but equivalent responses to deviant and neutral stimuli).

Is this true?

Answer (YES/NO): NO